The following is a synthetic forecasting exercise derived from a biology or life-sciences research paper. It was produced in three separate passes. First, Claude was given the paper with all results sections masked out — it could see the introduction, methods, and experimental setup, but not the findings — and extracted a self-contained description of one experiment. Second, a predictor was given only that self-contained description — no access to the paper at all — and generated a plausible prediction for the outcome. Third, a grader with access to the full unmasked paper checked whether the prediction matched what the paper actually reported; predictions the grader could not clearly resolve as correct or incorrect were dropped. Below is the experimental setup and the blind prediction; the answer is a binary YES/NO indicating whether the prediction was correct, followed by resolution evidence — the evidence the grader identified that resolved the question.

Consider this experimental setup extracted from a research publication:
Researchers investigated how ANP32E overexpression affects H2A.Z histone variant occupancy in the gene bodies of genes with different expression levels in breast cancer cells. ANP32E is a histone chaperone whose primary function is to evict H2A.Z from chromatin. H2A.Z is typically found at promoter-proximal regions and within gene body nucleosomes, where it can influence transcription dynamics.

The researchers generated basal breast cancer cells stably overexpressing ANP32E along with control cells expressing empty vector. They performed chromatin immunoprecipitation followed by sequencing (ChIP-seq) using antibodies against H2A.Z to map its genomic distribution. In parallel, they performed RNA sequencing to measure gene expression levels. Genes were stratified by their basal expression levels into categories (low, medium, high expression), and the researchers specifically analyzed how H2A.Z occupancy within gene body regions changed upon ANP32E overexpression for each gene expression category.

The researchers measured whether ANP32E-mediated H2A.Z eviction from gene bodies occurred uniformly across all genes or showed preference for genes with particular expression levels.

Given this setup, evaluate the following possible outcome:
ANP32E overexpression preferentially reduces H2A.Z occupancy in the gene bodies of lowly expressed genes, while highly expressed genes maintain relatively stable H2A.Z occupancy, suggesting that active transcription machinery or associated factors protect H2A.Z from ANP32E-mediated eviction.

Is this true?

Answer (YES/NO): YES